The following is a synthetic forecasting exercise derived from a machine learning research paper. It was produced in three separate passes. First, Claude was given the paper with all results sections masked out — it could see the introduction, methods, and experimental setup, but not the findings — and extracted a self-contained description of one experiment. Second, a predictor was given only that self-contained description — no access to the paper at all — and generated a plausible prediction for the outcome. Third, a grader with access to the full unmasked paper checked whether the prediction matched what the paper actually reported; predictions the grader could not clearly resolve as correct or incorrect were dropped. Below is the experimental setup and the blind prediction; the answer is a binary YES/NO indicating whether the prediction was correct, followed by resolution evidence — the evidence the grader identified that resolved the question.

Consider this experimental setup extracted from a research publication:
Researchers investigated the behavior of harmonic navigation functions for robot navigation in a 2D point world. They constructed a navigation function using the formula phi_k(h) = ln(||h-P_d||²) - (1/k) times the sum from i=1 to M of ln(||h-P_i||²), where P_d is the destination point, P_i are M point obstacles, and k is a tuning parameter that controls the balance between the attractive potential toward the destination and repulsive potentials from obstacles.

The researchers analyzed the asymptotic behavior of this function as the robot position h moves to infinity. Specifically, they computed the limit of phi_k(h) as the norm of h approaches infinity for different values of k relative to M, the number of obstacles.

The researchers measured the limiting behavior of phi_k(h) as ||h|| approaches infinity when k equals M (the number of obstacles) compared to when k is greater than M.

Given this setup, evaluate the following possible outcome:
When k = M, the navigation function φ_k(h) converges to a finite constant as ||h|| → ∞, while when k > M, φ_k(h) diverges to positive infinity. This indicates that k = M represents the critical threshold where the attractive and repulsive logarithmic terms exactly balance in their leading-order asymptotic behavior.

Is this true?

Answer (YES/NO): YES